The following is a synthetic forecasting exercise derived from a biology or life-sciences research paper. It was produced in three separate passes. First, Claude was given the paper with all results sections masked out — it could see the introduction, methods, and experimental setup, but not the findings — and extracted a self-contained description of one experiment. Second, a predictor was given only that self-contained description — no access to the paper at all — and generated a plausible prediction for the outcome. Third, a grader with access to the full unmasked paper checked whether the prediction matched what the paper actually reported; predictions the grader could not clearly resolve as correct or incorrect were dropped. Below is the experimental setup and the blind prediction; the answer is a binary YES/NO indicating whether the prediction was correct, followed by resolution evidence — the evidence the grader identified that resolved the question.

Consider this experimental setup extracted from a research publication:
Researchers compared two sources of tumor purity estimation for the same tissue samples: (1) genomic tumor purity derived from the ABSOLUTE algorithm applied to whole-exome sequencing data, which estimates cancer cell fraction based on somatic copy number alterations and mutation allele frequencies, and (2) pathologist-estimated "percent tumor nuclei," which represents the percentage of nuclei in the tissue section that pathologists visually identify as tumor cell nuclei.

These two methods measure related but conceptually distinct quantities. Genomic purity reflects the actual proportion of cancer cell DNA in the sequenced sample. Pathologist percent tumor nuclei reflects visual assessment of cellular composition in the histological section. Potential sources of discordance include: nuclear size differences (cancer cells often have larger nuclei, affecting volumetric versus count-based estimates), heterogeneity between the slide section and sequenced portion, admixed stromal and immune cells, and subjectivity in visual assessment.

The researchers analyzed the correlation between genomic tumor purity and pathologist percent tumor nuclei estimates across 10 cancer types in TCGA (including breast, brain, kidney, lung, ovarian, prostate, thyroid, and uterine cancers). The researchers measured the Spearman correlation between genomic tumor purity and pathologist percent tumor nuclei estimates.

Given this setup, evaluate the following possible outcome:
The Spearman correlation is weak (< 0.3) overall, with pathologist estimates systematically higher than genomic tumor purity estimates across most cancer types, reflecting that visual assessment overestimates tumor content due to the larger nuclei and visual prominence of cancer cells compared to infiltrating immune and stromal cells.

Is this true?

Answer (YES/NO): NO